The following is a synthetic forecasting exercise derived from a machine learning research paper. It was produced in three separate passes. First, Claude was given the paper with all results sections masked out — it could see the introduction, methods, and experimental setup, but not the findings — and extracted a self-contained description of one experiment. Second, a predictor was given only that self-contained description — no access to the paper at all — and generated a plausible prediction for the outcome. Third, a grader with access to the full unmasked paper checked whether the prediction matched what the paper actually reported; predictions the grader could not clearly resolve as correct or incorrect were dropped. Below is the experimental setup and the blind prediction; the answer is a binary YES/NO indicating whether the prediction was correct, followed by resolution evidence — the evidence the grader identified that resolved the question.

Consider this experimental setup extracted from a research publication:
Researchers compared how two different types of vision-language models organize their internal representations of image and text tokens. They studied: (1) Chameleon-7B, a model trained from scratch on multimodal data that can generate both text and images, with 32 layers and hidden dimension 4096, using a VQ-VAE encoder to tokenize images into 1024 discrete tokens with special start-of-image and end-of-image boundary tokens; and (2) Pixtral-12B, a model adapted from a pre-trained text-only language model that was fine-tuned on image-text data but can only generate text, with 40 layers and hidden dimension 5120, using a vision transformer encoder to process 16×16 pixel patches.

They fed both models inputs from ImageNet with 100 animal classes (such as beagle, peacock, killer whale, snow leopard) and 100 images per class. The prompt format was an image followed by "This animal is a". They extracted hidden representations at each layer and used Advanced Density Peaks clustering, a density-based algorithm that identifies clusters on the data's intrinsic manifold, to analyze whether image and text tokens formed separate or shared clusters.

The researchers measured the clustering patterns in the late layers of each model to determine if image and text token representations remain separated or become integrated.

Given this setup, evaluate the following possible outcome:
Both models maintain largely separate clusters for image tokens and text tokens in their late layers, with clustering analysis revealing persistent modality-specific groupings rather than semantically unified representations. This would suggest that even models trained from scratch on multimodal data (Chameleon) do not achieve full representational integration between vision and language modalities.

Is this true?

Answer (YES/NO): NO